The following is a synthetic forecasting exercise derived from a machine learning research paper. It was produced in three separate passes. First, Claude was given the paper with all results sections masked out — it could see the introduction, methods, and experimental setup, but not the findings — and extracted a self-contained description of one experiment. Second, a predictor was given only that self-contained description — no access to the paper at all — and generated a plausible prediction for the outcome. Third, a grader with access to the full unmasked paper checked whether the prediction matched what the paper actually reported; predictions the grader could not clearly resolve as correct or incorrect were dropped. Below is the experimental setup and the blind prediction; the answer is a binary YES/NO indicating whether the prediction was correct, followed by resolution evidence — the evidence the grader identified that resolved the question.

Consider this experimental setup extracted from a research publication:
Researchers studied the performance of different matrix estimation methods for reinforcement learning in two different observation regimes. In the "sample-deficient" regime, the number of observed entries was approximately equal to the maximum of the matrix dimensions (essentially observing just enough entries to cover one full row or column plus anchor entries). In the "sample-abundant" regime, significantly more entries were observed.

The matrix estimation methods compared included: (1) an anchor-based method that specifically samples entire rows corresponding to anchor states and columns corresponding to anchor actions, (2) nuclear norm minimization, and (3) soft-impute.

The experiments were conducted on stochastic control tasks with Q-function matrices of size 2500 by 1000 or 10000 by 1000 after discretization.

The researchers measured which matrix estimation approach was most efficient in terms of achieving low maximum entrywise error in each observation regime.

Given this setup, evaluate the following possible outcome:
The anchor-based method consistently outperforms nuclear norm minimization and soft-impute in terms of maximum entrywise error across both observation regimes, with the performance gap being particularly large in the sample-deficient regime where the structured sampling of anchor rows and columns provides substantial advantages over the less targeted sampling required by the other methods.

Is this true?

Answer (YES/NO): NO